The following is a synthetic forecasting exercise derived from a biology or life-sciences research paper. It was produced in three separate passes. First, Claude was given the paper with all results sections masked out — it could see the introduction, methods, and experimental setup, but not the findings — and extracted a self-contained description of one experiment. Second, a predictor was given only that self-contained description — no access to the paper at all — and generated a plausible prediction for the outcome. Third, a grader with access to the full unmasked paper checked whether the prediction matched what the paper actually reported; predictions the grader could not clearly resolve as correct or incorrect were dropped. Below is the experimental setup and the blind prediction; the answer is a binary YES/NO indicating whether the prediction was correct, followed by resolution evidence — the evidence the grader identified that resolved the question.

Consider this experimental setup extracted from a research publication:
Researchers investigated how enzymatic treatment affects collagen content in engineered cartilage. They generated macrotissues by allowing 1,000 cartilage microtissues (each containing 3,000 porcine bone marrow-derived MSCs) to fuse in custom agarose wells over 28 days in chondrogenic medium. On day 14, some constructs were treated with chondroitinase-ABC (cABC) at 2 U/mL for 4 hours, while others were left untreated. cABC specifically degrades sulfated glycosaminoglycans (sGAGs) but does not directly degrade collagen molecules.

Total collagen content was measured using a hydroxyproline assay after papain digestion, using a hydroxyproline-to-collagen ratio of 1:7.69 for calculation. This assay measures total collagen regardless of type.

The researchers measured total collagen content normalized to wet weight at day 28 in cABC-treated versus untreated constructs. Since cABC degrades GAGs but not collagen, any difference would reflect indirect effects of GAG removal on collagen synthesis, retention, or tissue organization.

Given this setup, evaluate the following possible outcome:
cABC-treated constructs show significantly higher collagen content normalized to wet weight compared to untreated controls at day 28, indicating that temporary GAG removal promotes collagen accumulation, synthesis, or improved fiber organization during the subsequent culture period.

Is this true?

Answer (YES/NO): YES